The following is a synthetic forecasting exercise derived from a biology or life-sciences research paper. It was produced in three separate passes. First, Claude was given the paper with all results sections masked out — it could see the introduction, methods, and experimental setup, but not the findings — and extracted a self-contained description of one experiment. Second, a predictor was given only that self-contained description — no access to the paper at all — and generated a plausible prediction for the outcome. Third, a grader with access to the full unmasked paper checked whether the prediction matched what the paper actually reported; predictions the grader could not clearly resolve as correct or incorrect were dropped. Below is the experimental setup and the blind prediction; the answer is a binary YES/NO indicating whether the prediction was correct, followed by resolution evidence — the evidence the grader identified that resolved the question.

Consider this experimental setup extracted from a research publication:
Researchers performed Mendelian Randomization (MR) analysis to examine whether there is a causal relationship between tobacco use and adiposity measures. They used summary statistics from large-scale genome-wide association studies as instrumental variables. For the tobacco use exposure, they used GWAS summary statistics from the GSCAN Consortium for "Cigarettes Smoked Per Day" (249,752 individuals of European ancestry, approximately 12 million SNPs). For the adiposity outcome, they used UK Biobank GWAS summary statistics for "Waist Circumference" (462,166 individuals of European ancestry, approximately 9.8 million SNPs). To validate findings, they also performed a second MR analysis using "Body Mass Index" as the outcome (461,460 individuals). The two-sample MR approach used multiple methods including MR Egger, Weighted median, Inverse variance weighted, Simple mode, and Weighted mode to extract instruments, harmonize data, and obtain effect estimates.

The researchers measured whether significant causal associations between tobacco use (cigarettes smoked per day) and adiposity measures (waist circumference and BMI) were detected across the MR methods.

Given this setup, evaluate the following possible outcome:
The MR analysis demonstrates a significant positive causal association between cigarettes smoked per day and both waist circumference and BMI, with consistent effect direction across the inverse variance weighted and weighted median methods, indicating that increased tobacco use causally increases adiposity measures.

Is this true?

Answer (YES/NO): NO